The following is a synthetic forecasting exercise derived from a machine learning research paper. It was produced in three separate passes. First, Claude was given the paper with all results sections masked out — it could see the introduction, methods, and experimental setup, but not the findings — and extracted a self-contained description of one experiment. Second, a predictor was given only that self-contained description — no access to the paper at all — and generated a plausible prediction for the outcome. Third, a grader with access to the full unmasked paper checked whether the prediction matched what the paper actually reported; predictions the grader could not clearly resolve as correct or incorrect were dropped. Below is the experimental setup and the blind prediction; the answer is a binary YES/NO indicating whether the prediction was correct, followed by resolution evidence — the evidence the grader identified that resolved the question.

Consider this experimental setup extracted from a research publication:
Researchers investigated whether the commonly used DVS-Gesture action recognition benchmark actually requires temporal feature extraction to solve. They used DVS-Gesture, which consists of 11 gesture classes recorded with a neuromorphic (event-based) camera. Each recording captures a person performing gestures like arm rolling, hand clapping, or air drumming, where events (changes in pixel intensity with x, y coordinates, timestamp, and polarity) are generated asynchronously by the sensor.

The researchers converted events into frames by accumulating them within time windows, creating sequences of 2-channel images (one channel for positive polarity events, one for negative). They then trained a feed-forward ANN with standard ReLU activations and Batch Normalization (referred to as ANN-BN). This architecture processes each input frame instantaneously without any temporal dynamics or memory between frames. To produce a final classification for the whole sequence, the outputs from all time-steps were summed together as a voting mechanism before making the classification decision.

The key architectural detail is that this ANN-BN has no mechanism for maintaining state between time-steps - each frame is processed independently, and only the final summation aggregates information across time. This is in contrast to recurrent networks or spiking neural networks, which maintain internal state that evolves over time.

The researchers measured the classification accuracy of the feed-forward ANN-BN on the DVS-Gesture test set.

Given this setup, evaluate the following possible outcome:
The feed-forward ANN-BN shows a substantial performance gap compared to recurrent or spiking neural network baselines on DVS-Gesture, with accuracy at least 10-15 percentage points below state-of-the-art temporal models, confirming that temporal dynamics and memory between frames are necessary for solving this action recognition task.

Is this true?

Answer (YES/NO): NO